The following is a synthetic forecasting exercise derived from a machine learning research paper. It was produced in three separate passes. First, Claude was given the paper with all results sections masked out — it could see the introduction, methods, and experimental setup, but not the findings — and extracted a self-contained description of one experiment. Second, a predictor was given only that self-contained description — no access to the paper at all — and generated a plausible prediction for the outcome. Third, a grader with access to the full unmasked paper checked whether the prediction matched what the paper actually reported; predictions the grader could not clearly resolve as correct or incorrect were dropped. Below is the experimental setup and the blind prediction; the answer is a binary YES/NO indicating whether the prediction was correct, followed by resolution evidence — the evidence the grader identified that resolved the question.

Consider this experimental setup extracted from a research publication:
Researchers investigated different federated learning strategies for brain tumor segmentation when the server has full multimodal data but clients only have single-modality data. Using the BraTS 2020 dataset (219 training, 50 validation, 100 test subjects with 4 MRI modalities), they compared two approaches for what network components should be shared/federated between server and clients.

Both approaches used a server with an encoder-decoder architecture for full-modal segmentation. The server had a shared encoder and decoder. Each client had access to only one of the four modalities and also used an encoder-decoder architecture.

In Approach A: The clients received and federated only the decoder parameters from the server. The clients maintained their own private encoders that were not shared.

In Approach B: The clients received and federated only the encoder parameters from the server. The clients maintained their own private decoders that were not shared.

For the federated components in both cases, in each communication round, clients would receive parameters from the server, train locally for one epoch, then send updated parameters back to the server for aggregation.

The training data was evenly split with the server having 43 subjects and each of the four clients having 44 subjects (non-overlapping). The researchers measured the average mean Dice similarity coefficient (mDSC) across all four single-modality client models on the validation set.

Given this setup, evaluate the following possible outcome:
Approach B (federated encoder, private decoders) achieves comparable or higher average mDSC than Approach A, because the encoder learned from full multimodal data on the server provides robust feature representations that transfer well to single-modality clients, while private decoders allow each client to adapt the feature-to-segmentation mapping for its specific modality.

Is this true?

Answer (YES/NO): YES